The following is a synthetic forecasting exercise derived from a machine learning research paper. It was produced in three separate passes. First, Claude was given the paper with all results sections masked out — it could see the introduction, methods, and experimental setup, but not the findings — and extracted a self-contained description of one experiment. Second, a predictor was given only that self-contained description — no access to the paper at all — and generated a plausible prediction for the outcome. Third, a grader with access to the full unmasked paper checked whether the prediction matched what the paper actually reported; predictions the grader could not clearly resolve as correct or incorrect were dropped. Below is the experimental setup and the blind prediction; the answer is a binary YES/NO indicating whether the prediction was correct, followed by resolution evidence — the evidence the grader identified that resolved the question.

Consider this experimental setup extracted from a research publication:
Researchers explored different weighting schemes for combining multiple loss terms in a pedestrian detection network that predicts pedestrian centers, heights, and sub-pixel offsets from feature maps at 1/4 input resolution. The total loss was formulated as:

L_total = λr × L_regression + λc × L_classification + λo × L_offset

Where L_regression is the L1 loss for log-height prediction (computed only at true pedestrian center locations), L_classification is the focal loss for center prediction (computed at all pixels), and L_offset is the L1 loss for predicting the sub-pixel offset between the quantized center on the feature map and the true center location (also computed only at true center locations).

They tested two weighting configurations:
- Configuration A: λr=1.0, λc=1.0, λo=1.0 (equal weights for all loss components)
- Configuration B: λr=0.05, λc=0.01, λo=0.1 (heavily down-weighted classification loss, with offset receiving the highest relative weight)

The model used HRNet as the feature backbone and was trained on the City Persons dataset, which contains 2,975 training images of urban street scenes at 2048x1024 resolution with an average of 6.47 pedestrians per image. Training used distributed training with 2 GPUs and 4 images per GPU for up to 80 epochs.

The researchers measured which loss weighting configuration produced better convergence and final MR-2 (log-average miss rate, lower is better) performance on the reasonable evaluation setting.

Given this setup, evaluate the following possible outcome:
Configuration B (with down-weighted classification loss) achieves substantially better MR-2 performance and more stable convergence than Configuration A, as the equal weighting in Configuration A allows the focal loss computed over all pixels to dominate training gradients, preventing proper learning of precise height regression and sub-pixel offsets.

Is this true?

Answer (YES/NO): YES